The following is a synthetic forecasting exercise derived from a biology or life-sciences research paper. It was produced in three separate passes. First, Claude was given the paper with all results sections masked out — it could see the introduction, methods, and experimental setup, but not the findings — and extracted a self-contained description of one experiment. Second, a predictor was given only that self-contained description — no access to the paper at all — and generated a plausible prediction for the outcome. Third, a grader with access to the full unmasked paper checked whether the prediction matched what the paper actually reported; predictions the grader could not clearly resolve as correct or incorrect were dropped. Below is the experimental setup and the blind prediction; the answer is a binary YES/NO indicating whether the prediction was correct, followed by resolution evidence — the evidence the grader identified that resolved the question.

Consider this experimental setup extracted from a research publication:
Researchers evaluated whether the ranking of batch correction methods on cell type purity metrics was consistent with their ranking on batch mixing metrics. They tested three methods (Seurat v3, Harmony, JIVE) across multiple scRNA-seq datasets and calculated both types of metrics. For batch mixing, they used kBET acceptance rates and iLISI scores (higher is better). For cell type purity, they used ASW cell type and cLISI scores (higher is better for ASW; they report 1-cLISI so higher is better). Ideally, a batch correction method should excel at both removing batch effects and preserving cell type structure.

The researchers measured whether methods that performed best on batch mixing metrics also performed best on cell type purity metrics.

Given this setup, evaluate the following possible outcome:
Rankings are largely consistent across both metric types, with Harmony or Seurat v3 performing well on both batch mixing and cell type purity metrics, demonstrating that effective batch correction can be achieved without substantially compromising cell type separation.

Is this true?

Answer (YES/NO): NO